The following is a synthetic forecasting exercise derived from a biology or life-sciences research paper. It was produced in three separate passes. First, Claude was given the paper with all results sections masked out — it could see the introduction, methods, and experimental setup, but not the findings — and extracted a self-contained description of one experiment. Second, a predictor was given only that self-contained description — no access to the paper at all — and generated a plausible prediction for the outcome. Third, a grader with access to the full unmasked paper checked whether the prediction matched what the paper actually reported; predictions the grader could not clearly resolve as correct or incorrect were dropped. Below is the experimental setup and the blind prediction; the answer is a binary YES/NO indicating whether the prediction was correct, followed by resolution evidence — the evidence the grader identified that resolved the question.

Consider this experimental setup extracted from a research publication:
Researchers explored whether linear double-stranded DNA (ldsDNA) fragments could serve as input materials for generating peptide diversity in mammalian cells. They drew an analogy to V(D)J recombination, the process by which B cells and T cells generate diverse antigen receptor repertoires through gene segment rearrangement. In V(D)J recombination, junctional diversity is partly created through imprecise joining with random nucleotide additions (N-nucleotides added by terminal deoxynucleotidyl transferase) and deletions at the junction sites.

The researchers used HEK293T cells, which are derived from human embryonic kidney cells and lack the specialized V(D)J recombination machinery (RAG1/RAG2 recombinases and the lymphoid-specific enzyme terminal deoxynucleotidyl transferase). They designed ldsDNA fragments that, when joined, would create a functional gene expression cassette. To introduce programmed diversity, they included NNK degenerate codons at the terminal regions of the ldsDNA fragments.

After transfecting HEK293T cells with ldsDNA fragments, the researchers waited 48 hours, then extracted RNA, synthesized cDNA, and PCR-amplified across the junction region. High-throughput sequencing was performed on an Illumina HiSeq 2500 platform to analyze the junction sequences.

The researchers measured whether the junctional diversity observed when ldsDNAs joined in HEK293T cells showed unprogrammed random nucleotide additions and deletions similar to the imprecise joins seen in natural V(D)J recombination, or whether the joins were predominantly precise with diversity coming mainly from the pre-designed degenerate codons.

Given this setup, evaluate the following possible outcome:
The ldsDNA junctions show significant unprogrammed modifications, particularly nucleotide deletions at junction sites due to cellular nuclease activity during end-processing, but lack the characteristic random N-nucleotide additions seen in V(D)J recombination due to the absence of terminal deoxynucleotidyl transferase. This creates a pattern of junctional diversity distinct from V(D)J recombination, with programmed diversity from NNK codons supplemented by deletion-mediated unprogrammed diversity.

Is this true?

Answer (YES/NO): YES